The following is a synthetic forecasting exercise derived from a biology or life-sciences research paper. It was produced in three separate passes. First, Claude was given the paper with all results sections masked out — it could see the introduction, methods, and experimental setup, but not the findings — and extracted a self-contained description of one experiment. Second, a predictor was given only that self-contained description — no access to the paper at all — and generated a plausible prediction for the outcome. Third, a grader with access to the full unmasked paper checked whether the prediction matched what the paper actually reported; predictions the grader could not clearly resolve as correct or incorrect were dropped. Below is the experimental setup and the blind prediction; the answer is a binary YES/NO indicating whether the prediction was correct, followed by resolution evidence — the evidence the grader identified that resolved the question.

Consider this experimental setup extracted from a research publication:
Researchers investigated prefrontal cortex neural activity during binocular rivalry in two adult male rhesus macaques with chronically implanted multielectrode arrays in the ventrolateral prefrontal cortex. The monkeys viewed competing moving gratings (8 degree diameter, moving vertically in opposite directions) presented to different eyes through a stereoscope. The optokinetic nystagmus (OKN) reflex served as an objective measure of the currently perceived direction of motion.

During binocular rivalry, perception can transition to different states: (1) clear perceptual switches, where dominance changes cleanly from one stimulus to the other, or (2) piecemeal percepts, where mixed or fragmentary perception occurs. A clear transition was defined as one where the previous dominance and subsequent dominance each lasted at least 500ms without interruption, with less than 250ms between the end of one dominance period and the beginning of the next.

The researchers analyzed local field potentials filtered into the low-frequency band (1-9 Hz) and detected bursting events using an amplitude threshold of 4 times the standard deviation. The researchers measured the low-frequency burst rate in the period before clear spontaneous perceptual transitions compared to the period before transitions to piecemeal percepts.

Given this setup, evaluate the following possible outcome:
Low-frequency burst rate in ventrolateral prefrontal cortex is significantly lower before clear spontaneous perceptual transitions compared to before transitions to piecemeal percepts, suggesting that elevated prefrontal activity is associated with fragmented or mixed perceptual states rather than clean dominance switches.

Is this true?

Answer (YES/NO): NO